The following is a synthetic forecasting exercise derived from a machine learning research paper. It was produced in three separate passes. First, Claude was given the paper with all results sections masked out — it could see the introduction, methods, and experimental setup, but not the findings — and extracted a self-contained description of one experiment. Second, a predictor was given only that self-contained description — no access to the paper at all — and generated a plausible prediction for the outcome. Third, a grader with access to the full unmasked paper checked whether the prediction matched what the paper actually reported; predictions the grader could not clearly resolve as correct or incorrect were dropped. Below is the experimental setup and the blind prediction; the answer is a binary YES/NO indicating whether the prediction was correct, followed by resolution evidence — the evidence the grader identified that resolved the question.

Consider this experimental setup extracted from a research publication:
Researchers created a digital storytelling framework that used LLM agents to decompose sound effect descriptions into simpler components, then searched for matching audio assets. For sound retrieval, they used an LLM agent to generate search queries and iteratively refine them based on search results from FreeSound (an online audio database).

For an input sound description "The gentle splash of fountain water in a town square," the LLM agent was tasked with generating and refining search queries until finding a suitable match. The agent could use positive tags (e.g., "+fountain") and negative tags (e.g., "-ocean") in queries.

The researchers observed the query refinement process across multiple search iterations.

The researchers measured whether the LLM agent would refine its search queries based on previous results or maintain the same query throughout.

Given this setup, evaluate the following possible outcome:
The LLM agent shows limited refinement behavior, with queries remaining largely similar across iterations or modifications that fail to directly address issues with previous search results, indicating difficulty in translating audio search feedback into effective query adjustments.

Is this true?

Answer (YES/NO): NO